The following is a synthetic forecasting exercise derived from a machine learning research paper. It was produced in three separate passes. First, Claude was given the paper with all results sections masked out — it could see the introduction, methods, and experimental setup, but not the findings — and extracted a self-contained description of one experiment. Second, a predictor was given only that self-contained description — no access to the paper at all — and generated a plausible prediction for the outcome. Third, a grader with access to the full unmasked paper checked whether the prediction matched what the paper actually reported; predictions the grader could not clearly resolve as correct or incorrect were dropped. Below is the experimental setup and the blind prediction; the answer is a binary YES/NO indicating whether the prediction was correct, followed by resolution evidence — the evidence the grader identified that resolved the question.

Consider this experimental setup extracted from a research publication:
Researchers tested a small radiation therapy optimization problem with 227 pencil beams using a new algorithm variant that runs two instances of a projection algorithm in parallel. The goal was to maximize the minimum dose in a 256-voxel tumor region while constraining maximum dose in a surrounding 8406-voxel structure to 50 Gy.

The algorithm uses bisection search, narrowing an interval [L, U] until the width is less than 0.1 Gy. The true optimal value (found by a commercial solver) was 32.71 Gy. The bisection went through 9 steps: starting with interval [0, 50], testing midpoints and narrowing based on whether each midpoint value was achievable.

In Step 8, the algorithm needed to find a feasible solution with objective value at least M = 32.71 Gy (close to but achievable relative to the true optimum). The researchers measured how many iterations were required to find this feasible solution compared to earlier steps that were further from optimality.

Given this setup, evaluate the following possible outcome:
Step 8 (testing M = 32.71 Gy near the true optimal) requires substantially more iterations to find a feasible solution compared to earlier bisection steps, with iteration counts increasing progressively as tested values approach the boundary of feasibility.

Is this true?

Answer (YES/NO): NO